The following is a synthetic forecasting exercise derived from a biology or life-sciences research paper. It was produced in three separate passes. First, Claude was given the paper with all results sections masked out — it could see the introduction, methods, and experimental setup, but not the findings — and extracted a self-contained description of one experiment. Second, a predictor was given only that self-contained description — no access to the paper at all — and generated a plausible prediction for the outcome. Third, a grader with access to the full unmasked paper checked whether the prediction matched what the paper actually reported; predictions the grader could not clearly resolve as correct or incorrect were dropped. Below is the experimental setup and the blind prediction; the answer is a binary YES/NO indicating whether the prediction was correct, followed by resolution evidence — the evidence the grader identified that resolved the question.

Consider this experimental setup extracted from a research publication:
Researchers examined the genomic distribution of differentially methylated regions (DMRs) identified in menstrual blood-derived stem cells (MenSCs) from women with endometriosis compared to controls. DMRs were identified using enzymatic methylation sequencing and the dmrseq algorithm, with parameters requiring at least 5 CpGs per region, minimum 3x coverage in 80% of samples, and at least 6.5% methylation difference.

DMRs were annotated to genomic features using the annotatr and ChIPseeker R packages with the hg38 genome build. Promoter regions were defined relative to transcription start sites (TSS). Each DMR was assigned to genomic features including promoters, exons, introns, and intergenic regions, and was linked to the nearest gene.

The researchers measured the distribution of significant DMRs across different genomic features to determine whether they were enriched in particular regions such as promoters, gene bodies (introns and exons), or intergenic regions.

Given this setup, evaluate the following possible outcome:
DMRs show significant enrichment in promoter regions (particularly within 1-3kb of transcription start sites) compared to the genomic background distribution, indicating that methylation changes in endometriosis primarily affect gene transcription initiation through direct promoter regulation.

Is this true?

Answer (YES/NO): NO